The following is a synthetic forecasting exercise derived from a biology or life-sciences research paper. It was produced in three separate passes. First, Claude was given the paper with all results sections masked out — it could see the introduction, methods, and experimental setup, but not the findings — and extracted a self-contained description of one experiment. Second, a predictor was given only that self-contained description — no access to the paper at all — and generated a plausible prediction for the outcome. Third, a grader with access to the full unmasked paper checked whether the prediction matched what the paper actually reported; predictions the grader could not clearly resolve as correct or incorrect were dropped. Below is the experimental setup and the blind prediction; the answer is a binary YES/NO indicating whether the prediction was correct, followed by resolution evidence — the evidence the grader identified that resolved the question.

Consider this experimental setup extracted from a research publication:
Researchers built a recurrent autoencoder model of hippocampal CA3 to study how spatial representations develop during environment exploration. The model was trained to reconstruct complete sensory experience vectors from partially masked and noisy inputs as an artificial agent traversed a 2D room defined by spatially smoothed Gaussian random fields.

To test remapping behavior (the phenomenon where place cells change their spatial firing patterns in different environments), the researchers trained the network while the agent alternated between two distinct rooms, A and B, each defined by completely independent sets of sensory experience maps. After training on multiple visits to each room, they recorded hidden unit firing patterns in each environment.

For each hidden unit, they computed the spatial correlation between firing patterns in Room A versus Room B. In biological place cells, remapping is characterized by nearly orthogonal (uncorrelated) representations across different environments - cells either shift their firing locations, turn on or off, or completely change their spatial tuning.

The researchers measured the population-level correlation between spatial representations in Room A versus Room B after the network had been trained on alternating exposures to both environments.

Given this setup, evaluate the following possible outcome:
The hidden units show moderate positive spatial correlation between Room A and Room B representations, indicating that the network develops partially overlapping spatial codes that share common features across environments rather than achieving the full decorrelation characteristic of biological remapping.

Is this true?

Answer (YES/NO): NO